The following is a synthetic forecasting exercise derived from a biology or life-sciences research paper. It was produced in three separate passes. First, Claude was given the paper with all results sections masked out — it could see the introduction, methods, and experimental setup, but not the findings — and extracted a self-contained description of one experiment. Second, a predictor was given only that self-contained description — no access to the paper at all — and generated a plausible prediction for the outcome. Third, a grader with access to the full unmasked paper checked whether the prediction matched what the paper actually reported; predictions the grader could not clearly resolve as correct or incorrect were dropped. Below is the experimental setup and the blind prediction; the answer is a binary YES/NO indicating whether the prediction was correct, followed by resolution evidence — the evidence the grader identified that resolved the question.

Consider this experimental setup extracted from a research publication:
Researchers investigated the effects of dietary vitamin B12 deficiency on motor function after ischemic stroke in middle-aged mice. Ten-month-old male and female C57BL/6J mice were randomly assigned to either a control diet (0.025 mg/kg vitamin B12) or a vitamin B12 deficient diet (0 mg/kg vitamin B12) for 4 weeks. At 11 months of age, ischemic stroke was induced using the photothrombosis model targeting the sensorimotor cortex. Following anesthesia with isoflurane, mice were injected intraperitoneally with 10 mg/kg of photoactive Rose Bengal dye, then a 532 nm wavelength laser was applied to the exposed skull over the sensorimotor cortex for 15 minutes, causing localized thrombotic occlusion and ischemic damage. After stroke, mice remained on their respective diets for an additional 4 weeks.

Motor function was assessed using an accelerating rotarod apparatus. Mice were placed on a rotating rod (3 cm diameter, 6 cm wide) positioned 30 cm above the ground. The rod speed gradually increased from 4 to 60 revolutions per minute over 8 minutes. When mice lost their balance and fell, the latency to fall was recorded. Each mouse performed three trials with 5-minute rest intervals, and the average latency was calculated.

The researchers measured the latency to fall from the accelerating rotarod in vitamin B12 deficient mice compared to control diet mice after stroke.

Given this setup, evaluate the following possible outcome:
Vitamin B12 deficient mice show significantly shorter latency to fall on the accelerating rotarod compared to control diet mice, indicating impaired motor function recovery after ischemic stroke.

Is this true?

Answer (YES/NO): NO